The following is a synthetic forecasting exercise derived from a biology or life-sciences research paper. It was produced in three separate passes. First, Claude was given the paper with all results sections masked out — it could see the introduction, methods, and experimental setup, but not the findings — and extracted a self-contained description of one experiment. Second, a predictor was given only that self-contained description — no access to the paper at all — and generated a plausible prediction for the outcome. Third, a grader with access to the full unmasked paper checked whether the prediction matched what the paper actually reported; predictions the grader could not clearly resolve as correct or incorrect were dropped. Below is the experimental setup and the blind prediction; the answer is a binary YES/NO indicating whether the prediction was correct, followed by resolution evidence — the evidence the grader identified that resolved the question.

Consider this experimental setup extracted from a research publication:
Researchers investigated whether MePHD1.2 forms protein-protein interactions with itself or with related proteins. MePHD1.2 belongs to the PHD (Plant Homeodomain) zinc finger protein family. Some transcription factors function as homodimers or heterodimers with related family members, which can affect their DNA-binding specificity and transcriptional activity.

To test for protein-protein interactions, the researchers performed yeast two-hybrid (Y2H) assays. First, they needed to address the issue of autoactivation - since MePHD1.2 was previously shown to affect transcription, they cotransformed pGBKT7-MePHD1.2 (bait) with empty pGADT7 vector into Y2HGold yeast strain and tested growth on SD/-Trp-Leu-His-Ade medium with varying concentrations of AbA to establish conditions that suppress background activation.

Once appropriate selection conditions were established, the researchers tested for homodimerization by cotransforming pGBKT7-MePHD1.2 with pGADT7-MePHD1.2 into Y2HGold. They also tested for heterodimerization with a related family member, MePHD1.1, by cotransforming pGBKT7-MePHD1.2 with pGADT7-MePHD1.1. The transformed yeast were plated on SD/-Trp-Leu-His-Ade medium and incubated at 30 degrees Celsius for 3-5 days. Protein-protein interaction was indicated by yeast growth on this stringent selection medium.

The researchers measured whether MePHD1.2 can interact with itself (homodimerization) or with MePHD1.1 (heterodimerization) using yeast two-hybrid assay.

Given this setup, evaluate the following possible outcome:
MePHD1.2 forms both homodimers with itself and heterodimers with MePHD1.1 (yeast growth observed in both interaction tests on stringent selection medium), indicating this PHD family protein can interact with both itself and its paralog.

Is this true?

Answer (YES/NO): NO